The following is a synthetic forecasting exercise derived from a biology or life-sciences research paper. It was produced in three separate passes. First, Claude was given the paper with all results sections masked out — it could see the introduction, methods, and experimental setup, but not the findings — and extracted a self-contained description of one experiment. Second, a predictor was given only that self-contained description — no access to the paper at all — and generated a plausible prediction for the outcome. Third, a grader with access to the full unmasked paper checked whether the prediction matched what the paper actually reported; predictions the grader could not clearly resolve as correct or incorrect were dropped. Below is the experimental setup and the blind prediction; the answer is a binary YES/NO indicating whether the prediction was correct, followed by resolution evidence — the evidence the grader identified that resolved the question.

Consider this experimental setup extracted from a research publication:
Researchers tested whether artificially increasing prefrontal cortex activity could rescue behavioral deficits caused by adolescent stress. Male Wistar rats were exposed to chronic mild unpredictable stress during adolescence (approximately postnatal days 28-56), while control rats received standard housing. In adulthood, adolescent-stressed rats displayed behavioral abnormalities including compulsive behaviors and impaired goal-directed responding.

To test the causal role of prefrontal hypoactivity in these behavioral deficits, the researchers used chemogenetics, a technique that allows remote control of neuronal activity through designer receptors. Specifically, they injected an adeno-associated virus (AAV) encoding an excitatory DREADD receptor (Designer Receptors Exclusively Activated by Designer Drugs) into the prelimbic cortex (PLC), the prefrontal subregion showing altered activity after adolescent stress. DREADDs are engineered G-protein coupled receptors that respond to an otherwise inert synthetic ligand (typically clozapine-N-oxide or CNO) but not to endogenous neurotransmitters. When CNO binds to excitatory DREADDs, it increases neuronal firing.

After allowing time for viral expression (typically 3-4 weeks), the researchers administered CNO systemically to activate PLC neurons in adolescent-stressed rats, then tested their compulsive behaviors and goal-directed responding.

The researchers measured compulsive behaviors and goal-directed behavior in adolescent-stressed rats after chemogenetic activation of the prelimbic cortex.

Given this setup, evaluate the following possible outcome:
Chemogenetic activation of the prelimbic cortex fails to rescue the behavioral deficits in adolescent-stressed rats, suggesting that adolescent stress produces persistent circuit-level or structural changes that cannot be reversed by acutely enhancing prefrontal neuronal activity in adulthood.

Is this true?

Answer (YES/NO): NO